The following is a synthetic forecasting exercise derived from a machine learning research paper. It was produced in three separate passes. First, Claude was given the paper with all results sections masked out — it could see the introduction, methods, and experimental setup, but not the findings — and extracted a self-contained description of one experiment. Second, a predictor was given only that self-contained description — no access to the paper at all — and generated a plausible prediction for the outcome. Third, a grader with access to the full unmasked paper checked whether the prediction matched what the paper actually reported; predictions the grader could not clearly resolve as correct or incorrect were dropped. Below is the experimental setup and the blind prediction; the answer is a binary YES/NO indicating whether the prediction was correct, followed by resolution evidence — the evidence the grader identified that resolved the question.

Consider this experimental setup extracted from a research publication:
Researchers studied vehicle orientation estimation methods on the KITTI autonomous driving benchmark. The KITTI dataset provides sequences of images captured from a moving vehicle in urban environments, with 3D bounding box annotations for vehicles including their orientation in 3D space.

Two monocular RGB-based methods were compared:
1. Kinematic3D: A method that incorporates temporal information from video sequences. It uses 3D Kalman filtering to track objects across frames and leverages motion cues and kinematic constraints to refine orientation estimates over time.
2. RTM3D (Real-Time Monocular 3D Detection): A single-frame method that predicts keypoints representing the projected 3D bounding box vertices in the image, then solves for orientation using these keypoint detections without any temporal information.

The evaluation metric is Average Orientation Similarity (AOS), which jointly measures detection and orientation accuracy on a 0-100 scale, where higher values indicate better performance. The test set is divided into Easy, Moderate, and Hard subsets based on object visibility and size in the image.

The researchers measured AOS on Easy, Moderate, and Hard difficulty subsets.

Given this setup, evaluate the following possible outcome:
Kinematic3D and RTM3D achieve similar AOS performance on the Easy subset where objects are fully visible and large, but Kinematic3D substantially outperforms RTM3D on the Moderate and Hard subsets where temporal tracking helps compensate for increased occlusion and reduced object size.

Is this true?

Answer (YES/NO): NO